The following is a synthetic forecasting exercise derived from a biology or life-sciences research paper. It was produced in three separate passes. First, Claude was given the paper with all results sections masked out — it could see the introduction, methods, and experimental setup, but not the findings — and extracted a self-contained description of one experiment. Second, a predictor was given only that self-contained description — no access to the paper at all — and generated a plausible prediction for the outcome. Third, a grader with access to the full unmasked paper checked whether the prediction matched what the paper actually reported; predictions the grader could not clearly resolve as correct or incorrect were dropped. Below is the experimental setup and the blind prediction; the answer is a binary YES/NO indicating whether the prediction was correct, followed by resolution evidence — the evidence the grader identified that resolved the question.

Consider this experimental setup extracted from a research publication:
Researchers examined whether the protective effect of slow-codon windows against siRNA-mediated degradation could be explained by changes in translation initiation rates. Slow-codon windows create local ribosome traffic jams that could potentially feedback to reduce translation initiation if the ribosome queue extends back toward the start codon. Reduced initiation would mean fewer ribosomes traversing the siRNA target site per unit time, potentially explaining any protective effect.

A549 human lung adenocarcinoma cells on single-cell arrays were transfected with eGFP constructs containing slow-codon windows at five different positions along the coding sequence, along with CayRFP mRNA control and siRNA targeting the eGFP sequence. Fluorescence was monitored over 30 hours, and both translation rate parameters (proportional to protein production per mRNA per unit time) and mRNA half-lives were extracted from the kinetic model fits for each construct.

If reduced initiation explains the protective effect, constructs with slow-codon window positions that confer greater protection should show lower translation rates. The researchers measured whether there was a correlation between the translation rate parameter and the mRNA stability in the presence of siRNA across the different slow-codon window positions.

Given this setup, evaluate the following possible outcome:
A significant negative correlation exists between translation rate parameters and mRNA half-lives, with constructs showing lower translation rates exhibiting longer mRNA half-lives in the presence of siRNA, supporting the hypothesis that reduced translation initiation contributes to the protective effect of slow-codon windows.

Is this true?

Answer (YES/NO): NO